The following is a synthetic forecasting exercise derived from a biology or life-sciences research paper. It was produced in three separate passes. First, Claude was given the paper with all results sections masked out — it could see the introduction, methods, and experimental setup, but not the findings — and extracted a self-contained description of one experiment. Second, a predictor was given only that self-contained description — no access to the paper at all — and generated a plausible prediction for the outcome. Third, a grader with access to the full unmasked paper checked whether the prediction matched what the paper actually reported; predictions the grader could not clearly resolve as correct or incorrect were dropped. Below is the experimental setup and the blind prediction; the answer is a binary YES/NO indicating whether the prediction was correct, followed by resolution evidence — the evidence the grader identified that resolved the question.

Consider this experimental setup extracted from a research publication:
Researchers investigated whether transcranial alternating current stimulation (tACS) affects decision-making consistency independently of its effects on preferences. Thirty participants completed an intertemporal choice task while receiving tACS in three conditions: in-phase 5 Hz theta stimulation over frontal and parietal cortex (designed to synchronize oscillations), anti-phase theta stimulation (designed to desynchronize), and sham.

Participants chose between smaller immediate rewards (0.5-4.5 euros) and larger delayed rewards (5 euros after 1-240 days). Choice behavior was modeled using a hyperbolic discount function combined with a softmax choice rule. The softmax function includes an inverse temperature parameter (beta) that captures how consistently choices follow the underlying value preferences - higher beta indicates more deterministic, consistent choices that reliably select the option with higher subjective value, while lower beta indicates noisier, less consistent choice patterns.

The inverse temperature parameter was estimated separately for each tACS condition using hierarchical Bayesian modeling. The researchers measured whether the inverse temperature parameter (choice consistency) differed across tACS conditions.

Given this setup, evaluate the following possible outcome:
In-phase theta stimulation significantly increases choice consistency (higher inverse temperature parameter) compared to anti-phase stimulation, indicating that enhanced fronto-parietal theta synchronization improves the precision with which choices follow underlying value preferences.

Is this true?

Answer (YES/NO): NO